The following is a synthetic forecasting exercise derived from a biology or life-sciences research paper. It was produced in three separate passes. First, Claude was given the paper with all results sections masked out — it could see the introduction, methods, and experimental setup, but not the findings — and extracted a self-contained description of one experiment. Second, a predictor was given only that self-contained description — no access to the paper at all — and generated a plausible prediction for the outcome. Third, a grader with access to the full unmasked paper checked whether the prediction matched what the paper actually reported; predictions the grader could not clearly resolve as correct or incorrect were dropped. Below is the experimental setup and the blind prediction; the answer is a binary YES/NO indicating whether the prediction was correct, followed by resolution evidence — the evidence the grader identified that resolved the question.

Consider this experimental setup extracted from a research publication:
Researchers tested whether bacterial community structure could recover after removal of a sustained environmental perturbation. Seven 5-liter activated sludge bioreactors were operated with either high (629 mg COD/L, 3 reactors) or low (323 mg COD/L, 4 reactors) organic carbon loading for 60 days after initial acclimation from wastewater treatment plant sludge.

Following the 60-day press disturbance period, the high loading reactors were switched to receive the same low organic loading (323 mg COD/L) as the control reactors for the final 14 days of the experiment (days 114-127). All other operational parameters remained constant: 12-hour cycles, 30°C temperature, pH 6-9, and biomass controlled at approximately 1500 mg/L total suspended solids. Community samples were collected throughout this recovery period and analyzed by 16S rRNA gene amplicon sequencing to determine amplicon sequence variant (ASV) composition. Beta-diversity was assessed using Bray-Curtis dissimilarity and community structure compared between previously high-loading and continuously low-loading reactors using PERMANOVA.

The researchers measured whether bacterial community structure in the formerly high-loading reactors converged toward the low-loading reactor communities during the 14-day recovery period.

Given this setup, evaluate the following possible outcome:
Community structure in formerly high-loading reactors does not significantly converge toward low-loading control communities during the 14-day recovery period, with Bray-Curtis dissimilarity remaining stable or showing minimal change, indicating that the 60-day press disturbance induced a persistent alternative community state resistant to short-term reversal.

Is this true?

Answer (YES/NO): YES